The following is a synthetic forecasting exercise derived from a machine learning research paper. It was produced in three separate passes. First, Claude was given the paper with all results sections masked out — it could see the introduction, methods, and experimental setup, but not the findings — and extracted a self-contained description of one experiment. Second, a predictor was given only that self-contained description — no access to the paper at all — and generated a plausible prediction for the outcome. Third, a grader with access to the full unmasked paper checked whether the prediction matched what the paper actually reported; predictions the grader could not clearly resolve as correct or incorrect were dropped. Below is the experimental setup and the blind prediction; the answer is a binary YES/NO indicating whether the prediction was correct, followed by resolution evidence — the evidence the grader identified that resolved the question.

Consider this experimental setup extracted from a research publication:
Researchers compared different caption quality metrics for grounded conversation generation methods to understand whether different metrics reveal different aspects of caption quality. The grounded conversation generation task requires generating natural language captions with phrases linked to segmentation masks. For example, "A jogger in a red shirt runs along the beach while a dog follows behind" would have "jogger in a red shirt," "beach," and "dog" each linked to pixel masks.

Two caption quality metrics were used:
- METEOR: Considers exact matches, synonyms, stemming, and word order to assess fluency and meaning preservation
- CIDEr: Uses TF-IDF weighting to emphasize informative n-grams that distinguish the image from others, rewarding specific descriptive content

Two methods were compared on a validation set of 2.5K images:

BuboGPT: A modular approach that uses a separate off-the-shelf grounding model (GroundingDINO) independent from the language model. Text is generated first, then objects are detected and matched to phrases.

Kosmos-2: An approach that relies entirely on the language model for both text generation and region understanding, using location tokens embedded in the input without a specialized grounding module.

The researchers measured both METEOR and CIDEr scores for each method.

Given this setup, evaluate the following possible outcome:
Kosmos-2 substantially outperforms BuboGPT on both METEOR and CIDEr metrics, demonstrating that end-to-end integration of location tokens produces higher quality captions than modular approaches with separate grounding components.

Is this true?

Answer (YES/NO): NO